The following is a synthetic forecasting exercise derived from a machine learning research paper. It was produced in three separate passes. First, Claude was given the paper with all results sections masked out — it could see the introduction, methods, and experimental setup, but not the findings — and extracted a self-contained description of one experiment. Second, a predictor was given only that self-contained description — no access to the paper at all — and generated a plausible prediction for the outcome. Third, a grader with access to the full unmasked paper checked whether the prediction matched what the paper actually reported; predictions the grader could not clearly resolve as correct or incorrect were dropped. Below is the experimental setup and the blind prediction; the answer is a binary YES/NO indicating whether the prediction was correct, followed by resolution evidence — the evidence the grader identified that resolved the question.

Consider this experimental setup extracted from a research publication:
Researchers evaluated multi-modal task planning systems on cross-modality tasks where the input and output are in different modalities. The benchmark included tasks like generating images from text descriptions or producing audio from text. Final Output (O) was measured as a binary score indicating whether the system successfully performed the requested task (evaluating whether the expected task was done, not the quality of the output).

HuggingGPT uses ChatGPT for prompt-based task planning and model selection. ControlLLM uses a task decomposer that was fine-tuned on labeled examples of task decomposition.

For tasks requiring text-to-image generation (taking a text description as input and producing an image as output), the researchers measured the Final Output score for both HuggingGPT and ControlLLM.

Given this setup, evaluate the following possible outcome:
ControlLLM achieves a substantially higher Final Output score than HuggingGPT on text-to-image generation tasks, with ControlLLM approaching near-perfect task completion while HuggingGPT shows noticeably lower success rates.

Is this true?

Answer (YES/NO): NO